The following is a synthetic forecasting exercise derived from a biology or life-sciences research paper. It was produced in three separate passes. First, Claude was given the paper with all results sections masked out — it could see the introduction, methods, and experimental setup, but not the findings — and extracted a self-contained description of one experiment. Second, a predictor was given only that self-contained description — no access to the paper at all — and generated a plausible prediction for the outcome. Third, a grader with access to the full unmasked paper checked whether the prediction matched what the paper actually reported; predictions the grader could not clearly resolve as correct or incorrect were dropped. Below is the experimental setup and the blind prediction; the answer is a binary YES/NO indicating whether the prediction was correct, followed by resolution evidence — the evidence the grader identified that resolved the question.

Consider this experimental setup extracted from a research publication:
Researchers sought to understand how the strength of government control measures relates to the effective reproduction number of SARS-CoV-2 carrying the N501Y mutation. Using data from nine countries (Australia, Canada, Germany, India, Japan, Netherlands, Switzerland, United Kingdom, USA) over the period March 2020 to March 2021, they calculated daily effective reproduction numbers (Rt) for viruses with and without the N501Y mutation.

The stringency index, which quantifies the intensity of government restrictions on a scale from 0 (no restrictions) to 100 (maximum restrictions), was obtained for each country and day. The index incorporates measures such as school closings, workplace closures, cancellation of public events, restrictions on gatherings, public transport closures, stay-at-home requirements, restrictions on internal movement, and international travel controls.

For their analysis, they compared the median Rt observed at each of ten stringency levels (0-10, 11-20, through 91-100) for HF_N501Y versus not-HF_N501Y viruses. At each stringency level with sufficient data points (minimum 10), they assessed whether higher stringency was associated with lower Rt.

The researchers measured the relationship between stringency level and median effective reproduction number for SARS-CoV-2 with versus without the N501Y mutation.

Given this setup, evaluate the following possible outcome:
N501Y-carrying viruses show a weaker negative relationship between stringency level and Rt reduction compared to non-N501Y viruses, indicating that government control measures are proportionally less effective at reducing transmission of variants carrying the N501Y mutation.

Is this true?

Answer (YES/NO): NO